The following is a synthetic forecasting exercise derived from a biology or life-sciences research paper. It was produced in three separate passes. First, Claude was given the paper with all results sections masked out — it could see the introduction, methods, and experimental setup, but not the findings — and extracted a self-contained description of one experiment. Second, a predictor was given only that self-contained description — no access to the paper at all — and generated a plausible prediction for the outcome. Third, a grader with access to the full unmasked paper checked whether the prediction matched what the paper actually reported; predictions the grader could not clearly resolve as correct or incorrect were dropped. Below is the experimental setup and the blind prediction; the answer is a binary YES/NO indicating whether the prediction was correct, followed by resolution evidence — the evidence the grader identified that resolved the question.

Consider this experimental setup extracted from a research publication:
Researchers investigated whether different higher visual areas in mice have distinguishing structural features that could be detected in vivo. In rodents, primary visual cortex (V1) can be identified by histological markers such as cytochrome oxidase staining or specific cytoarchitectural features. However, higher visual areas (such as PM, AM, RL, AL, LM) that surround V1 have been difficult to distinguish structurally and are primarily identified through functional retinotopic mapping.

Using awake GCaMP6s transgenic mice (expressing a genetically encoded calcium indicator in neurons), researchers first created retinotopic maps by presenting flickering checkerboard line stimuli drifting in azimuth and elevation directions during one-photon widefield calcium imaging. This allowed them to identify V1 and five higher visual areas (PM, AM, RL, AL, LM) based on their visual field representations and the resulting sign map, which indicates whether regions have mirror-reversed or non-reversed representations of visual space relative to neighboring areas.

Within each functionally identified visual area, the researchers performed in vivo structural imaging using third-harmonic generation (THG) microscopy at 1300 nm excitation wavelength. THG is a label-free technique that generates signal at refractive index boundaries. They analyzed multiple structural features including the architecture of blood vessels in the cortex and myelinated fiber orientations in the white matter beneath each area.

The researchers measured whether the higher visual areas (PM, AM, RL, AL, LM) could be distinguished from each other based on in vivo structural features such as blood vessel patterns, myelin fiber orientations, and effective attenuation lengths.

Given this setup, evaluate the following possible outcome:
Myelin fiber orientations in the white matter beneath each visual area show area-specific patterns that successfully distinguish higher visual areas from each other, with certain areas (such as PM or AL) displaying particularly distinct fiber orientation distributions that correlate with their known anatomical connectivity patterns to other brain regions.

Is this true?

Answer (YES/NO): NO